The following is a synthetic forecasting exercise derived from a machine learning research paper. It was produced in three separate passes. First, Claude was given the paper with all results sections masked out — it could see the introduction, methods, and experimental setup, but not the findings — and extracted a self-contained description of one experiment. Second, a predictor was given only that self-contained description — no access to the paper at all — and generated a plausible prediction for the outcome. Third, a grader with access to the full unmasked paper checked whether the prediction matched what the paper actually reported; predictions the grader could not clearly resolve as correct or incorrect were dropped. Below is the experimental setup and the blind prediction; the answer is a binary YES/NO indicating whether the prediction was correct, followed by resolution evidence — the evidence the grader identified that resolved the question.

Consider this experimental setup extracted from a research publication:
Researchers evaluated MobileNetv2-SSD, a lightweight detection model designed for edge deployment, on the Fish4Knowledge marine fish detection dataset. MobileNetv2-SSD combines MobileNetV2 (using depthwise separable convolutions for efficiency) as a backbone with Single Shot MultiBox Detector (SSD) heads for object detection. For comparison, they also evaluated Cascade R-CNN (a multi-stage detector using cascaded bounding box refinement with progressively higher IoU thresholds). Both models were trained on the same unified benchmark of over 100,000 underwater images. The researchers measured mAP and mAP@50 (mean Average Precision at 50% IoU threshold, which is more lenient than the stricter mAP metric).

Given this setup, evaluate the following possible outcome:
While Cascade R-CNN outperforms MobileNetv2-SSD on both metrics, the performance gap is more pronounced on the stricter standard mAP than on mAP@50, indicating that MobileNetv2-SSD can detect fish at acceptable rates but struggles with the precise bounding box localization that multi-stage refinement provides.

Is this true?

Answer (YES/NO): NO